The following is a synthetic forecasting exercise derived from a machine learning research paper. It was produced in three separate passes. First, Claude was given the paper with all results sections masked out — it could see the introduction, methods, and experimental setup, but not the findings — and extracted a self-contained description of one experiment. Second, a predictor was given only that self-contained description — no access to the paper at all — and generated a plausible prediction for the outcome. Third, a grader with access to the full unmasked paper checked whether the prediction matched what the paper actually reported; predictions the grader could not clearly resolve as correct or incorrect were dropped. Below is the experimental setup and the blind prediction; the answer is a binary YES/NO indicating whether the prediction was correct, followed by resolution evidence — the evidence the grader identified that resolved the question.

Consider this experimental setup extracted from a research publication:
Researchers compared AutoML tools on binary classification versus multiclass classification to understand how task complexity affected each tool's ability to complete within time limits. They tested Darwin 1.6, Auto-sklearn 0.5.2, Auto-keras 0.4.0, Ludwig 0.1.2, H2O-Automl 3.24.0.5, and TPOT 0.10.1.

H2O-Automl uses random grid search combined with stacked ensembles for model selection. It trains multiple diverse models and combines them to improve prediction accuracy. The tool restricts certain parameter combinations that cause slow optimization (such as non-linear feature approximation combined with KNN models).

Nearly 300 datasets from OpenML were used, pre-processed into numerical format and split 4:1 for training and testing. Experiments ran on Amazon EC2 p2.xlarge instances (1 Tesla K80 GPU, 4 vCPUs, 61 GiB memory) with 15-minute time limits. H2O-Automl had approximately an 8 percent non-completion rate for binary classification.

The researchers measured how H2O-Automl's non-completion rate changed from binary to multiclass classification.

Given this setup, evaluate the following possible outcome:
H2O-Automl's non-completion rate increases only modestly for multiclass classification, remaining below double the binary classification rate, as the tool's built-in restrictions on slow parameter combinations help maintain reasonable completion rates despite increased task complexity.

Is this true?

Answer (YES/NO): NO